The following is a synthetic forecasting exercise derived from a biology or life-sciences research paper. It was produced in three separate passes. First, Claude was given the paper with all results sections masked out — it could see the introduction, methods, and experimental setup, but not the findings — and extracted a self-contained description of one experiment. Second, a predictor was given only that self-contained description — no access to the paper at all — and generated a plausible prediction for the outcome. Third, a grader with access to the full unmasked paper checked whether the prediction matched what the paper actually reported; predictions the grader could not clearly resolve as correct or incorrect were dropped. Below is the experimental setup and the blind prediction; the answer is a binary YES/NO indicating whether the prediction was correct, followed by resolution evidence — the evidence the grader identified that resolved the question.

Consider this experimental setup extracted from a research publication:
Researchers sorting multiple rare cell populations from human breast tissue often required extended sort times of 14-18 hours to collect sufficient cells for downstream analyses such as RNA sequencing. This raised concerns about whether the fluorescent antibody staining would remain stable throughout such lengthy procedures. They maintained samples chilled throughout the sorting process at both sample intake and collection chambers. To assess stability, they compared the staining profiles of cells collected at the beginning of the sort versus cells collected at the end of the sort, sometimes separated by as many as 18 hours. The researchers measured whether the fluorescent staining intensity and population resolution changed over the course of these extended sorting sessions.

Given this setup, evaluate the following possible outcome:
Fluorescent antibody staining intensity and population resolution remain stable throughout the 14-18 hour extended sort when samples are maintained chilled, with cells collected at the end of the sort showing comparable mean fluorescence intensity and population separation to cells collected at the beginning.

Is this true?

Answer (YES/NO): YES